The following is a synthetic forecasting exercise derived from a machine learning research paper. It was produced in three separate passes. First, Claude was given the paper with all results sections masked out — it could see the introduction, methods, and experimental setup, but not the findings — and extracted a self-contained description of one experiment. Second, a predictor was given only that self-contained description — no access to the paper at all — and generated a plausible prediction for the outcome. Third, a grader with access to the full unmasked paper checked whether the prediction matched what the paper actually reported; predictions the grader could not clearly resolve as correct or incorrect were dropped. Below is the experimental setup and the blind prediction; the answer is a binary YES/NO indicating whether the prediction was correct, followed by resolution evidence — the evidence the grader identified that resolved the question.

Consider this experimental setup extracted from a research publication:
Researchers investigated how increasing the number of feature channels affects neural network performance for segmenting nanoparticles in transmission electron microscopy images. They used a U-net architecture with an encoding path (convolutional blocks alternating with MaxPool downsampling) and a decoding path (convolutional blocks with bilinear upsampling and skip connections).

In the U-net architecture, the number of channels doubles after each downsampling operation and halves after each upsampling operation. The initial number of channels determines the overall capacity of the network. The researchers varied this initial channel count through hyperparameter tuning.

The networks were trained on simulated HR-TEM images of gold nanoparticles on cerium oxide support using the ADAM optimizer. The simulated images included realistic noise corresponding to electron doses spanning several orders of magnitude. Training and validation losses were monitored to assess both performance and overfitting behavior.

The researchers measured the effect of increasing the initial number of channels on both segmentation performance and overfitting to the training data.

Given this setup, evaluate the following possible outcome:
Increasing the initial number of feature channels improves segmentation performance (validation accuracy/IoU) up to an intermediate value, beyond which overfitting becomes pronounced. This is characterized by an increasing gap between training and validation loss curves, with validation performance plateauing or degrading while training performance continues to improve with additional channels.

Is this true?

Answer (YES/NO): NO